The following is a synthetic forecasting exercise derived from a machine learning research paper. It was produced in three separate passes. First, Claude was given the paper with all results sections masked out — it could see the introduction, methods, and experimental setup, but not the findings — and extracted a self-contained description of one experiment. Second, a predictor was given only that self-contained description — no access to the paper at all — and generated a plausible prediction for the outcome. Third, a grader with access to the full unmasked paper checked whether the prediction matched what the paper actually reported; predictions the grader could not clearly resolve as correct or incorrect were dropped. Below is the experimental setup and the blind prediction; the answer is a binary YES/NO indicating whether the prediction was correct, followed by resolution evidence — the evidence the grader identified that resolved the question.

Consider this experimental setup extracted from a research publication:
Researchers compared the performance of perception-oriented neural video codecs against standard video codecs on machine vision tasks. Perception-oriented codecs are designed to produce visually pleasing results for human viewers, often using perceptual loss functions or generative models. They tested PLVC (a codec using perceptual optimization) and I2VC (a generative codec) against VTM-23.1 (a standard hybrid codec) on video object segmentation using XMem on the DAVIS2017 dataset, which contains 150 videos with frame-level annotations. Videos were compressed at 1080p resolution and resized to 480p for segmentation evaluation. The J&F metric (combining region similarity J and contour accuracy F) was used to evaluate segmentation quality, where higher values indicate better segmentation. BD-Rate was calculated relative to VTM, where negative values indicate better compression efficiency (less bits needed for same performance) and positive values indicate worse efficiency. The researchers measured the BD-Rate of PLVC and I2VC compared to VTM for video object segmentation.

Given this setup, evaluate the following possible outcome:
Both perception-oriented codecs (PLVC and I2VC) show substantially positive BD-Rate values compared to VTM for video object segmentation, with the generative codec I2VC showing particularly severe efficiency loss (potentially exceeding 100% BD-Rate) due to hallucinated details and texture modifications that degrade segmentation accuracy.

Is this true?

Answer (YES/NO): NO